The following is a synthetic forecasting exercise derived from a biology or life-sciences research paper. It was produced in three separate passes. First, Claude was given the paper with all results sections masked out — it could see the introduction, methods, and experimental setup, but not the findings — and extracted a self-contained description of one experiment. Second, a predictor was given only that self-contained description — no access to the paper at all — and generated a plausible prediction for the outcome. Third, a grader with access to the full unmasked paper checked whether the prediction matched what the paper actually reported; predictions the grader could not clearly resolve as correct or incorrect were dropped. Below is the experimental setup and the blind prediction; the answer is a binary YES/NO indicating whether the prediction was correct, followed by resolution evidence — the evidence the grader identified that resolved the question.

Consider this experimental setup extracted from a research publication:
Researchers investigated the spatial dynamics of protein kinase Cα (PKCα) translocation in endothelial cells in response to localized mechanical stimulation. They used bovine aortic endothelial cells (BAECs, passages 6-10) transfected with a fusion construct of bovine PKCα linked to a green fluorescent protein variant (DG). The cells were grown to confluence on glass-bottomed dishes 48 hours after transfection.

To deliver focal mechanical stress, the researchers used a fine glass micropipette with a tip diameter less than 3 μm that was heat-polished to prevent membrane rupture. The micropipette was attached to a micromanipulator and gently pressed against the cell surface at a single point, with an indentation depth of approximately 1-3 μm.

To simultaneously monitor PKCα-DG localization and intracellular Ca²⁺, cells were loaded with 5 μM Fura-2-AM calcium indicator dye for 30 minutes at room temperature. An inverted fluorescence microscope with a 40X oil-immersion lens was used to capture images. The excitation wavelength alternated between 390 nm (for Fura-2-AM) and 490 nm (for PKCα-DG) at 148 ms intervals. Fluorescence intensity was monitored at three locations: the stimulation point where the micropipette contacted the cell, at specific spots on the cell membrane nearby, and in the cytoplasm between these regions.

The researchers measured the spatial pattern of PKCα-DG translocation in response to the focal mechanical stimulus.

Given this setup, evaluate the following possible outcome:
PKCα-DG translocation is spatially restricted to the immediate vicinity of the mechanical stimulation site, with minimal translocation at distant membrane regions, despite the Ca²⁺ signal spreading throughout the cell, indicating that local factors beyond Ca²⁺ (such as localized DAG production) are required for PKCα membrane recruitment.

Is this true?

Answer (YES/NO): YES